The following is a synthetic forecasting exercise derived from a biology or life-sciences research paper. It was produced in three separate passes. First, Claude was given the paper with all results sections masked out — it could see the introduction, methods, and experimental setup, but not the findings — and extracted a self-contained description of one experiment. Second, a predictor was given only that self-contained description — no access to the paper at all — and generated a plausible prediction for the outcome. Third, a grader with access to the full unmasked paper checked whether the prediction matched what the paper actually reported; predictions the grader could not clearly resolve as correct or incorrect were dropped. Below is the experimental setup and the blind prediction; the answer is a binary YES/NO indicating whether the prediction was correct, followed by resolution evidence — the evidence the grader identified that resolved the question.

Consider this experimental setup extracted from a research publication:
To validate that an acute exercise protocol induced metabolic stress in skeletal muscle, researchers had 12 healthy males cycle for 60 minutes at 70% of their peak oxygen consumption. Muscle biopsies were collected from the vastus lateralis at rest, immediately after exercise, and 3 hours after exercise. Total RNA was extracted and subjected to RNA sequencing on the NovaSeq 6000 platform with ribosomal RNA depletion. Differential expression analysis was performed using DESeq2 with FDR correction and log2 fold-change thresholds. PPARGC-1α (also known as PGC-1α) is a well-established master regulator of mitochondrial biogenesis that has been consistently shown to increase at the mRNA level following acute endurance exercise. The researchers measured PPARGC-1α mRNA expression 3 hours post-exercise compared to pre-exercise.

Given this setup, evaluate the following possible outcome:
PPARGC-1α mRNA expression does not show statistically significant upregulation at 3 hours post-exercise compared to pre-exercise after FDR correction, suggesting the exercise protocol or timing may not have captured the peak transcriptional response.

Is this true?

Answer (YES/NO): NO